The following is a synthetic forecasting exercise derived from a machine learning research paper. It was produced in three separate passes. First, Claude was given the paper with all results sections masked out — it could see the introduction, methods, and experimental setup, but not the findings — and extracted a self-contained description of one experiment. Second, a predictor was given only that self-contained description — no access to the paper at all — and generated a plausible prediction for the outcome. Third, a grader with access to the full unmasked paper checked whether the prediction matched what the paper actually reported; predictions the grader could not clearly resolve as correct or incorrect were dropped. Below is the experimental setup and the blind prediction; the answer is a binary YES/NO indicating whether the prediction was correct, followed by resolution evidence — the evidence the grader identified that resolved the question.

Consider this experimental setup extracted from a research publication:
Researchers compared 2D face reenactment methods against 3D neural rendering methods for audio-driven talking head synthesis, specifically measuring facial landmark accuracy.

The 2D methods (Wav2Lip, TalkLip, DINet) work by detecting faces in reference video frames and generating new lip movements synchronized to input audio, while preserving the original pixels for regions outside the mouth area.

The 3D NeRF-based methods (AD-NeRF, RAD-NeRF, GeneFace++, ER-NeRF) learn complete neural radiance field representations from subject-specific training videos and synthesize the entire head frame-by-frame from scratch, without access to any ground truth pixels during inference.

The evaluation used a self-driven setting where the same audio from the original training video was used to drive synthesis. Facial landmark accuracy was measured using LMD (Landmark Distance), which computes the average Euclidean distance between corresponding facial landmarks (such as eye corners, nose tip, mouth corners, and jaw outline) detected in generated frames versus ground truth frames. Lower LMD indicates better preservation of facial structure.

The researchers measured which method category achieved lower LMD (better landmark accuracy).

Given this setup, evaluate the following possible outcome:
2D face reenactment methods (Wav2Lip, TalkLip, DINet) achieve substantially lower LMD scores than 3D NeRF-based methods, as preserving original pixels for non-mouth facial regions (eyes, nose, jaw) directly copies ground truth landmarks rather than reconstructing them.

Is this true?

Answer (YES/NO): NO